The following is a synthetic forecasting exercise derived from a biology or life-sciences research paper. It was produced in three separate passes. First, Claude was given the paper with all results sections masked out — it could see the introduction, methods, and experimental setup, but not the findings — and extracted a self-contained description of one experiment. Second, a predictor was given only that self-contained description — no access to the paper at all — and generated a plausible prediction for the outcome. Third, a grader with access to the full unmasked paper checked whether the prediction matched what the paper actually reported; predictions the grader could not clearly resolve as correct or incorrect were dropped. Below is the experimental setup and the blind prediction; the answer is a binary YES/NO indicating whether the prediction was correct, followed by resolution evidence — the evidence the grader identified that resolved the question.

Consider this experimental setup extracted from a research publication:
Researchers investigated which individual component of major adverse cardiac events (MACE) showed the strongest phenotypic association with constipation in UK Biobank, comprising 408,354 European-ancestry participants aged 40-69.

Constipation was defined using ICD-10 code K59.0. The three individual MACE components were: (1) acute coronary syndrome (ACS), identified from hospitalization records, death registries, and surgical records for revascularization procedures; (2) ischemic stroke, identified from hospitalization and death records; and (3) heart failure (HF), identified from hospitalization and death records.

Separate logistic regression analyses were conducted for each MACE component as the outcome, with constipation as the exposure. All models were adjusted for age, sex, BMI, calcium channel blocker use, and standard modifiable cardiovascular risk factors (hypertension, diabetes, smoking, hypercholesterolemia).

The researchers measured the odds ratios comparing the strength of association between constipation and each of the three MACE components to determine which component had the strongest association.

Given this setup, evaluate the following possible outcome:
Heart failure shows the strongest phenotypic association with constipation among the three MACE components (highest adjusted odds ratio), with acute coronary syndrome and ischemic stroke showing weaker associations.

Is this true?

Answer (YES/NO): YES